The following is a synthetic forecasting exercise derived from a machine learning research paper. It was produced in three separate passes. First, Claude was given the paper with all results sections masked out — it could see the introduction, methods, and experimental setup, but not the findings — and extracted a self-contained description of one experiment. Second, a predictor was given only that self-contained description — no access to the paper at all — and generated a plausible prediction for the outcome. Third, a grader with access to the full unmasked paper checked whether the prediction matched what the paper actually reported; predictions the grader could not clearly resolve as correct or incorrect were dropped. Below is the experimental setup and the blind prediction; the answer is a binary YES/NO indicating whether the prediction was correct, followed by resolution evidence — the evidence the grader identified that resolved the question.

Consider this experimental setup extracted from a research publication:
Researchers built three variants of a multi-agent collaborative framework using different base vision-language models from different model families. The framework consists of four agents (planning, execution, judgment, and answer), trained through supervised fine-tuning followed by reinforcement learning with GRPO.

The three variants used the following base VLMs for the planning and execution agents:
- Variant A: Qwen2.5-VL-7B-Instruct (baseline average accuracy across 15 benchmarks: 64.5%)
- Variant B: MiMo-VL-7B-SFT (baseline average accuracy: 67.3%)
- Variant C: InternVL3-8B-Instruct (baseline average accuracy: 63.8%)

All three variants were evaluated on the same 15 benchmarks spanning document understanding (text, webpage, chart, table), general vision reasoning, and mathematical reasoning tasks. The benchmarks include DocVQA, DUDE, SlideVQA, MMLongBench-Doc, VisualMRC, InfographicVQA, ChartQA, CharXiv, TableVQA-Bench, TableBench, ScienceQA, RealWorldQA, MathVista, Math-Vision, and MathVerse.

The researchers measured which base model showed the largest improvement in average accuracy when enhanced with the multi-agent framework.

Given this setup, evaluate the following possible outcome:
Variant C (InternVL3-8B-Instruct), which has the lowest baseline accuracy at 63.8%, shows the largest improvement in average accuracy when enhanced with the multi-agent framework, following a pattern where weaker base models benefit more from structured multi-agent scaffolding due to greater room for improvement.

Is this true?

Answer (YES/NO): YES